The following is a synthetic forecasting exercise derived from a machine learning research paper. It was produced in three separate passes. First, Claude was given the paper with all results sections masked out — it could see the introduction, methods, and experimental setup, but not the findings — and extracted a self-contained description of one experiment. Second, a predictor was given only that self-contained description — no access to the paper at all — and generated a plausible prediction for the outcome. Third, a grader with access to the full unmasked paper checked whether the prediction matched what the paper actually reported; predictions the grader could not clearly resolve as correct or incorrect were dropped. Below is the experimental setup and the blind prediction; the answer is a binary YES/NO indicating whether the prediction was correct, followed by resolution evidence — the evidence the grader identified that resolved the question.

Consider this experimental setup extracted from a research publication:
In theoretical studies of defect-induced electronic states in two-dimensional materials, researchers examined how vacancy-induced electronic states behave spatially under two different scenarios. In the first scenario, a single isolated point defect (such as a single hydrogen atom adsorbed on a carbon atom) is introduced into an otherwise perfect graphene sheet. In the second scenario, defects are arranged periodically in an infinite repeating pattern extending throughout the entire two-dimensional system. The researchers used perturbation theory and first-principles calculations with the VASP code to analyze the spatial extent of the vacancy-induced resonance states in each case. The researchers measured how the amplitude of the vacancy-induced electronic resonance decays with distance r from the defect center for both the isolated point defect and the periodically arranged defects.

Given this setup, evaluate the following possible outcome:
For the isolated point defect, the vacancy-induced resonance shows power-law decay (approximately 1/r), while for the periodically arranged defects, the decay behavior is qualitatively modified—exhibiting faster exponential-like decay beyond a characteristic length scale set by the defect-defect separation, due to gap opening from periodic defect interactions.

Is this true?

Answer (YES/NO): NO